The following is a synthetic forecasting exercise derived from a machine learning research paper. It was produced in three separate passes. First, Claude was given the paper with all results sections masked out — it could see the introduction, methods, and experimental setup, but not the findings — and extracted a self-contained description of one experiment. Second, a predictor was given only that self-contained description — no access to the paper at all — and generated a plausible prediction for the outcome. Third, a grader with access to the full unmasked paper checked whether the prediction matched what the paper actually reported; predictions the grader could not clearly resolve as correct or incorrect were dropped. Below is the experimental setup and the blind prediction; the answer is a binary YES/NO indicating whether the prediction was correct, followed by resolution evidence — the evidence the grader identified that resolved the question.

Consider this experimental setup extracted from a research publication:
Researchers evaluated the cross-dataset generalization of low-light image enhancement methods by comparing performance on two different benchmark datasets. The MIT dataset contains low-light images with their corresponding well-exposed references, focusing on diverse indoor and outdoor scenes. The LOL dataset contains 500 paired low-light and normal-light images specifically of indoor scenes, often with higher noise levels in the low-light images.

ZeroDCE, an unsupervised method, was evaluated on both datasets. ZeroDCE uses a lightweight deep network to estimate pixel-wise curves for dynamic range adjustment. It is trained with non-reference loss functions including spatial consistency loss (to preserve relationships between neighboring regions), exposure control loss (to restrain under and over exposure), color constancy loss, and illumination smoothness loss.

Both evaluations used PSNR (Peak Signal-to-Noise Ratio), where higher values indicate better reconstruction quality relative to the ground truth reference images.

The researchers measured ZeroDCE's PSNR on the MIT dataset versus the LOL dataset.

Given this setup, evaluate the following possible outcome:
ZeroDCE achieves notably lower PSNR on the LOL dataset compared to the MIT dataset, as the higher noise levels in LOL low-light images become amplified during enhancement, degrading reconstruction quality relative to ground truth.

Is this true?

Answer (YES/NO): NO